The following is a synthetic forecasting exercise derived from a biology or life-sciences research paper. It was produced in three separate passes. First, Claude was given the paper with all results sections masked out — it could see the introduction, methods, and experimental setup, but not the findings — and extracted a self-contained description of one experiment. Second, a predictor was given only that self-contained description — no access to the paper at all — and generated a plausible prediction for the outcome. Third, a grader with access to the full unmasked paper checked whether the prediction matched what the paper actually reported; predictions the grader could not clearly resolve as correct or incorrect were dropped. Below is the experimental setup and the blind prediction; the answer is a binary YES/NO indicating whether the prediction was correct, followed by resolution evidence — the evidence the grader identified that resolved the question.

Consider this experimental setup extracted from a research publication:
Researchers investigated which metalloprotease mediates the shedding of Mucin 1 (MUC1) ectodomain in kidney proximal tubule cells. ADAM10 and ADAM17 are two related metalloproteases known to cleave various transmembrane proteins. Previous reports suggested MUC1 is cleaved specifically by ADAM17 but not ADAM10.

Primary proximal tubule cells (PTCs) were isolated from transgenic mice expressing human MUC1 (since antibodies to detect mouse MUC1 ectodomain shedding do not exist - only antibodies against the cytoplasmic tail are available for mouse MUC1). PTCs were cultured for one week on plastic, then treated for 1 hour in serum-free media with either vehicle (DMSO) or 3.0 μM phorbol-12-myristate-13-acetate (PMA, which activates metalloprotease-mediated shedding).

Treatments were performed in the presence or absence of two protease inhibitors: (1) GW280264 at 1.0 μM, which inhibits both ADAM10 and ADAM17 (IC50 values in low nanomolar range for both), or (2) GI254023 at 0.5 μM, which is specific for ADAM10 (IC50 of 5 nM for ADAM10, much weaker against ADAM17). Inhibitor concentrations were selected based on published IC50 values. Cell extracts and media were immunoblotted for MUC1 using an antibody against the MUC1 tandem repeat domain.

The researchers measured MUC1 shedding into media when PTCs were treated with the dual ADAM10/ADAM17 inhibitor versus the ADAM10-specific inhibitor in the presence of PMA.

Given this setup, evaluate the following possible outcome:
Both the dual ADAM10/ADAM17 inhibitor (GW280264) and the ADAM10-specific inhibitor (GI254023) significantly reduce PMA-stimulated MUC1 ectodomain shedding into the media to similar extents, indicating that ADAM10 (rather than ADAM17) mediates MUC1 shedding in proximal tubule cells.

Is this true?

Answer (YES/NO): NO